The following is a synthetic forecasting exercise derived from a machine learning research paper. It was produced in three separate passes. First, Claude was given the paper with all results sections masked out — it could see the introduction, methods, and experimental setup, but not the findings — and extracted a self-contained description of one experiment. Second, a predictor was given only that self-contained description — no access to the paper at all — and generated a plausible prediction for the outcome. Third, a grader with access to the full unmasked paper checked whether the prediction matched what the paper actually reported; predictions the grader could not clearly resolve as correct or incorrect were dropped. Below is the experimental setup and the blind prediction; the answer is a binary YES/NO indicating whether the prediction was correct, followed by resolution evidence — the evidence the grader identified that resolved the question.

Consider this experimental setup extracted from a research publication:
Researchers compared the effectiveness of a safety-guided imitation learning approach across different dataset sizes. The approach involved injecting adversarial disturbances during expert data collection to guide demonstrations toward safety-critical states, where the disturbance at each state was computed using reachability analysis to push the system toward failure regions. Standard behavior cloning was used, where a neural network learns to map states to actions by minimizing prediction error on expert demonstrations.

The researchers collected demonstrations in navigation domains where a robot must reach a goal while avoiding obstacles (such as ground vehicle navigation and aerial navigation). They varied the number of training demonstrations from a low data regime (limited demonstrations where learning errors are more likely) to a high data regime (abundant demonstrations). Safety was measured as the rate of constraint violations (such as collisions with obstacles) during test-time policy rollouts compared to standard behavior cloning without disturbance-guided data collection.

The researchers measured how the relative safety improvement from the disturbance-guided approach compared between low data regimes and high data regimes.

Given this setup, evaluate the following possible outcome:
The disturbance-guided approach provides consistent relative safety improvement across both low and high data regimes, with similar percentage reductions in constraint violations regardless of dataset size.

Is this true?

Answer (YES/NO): NO